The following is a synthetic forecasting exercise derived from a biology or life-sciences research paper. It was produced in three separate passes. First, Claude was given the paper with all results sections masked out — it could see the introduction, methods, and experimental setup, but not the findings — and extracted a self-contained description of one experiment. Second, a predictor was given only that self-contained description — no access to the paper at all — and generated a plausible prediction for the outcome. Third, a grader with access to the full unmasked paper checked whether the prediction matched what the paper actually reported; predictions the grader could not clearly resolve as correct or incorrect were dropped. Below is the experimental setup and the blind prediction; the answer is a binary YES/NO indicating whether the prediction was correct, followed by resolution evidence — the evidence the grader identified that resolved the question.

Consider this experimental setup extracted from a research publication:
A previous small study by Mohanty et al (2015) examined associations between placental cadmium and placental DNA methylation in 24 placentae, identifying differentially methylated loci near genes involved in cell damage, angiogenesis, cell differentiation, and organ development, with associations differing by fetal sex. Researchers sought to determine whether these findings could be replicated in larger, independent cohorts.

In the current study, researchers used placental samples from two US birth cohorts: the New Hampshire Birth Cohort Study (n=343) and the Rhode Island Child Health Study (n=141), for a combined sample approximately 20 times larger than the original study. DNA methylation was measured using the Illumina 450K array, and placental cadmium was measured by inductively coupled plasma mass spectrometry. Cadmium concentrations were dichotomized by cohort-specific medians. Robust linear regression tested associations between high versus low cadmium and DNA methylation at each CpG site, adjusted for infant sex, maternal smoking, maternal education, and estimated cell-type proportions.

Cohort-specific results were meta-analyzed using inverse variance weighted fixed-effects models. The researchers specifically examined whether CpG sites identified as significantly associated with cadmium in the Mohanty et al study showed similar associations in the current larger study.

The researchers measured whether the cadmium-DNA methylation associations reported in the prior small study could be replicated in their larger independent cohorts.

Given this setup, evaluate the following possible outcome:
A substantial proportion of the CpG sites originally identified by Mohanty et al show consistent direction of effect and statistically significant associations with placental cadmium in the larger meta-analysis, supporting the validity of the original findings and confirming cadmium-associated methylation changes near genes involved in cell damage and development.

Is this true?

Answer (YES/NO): NO